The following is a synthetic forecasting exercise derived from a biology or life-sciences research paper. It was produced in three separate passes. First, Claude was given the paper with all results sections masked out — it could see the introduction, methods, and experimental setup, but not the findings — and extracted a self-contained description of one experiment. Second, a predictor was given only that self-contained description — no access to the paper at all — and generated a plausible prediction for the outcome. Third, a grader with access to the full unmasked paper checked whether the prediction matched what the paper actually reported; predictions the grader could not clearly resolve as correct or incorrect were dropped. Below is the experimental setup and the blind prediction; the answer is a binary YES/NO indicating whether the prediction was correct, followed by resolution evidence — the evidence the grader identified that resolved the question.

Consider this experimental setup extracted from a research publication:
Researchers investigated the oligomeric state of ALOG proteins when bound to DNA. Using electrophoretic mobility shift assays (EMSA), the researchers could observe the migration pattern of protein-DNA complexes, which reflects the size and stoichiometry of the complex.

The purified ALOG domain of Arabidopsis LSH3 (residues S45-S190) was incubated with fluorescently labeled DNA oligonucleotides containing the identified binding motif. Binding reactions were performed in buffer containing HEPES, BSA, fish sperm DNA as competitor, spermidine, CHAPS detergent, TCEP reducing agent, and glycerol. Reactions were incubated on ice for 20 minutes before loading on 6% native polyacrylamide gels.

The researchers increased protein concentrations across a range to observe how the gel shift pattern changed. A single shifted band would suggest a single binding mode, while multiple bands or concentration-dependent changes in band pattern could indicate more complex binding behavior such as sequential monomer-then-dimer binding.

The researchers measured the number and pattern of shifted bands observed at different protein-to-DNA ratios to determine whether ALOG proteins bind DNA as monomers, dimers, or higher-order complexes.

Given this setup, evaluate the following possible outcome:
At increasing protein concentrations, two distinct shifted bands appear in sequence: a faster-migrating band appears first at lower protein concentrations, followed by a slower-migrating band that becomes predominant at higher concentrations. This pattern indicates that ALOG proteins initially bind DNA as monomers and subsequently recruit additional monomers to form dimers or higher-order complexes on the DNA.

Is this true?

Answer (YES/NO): NO